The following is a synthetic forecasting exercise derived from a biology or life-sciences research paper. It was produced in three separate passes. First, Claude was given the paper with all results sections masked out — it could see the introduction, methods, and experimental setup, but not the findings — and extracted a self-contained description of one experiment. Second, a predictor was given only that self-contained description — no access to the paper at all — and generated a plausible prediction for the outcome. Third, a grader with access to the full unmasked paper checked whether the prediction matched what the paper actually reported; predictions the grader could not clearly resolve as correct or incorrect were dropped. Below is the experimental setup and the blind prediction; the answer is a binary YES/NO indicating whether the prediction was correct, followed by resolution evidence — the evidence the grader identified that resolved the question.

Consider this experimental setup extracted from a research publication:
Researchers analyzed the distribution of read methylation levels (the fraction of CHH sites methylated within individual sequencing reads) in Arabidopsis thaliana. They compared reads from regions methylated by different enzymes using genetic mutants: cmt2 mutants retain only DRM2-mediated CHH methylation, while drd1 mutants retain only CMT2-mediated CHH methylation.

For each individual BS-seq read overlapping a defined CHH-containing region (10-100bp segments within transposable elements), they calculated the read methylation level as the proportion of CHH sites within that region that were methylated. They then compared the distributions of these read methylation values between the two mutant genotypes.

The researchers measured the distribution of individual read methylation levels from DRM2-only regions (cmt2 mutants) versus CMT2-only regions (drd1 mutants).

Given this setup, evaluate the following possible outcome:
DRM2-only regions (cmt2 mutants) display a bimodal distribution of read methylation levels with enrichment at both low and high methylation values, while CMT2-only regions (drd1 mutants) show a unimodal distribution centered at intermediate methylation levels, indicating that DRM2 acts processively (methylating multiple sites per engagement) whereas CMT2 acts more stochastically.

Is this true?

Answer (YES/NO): NO